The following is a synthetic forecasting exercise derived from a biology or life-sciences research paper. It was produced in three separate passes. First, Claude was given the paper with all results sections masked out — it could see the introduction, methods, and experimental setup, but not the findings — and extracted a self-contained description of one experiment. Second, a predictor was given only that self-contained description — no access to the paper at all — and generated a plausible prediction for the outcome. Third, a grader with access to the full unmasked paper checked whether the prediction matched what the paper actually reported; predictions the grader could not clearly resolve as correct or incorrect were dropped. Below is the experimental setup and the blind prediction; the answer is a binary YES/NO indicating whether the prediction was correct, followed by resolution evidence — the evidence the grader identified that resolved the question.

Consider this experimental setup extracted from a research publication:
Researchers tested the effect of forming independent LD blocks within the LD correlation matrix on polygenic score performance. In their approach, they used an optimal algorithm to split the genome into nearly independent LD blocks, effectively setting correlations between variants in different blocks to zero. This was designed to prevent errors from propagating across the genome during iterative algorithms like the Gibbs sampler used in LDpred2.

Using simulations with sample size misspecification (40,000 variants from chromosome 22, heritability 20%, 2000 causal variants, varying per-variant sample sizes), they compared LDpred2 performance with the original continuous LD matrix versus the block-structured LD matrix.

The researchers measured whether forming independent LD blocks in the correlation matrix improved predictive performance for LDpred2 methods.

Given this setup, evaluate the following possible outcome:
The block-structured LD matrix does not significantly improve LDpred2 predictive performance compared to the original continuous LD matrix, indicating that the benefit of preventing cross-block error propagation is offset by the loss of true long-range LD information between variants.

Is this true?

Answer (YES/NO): NO